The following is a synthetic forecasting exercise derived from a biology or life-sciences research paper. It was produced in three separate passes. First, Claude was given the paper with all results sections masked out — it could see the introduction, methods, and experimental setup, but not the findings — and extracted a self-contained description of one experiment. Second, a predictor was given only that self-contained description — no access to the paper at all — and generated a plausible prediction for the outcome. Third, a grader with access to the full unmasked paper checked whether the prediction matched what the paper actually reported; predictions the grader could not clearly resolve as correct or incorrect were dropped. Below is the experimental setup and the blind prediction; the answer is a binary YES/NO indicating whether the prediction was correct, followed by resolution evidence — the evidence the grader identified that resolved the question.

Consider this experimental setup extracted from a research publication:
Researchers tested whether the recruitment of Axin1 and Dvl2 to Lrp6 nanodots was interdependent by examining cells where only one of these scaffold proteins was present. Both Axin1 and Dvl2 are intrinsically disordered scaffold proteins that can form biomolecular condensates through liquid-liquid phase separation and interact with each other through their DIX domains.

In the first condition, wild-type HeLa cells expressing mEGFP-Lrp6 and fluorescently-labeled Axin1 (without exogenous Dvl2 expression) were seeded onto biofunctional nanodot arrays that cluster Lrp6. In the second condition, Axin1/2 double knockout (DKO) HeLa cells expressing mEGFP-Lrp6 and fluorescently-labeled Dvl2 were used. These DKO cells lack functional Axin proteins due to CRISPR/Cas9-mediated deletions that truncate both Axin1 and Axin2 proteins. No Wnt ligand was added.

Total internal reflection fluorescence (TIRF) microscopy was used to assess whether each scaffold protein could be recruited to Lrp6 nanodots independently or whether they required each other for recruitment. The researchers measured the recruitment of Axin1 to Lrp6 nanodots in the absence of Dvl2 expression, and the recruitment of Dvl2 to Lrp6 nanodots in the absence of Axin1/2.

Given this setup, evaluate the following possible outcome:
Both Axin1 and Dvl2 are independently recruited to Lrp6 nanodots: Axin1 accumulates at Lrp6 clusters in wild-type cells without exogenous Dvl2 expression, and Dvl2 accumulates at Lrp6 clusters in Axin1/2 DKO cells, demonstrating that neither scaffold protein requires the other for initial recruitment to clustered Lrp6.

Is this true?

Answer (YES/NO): NO